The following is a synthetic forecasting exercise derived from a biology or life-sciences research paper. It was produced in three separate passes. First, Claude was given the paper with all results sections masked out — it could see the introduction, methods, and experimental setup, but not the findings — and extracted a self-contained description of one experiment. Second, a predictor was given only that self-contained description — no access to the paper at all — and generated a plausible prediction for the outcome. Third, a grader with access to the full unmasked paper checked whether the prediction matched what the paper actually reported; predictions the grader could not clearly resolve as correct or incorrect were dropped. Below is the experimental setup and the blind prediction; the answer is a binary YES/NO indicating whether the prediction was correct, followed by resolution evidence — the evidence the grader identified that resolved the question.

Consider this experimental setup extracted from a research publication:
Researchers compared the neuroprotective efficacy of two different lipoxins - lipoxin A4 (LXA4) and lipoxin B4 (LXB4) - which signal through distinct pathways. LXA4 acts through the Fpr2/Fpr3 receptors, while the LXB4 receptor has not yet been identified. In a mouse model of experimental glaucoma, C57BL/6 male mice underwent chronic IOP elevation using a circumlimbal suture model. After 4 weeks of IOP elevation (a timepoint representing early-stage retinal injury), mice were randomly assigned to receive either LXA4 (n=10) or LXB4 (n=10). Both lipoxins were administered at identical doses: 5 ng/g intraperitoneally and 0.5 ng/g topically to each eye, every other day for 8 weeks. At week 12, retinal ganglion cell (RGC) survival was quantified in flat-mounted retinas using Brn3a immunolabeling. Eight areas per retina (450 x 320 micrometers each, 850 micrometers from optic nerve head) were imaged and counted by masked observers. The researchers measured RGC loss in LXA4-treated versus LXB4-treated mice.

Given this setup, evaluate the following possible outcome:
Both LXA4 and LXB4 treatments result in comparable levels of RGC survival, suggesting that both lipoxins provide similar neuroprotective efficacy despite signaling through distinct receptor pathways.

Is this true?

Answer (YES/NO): NO